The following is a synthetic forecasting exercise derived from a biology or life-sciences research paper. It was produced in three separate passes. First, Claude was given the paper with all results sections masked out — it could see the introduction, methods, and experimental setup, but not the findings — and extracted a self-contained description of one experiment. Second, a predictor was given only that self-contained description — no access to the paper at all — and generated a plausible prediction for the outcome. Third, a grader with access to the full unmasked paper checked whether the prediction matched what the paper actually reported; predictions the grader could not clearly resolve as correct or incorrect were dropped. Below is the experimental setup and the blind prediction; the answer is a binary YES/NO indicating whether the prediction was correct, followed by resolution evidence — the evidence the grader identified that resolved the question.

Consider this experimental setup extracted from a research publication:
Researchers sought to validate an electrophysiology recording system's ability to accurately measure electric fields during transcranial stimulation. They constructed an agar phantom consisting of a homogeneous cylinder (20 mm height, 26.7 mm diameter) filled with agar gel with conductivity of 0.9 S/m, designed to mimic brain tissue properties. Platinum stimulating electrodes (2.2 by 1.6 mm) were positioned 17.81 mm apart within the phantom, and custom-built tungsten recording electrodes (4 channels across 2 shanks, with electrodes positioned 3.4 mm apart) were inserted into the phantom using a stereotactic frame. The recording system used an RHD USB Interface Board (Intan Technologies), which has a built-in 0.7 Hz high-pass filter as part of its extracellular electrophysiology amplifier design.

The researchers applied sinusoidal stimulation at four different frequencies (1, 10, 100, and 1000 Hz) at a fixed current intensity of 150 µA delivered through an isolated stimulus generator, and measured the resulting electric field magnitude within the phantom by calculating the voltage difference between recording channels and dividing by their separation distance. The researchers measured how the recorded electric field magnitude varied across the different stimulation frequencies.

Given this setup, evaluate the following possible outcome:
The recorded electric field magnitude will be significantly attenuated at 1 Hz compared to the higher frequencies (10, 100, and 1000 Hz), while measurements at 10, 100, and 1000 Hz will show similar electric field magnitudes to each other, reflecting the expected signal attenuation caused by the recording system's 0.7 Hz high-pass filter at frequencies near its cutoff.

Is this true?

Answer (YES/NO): YES